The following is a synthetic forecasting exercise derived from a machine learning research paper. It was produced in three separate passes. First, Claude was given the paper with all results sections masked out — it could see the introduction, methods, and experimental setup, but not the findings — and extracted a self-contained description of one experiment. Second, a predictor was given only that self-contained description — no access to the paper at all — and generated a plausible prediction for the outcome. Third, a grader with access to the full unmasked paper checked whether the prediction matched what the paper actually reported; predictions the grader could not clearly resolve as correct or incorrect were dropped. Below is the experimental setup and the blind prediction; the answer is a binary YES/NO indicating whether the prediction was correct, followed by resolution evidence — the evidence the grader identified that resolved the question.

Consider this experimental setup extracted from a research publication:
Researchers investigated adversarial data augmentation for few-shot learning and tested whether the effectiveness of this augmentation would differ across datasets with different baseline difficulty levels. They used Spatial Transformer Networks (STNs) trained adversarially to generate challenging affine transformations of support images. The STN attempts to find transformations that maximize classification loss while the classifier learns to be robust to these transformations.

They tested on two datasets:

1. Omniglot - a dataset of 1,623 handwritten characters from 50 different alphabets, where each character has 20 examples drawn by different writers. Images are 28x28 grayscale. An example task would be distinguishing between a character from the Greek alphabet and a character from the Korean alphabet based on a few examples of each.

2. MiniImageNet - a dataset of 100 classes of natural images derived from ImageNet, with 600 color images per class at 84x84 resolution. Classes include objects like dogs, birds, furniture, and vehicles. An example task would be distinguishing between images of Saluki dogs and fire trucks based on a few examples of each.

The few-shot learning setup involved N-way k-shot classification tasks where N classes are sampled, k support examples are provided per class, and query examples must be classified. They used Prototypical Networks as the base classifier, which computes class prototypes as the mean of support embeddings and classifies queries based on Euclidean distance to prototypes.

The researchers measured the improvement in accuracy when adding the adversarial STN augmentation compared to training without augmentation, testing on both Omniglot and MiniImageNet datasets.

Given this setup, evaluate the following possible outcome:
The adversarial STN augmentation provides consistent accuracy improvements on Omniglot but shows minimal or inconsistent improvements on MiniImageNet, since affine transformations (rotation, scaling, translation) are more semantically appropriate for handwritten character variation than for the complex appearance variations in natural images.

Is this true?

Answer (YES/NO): NO